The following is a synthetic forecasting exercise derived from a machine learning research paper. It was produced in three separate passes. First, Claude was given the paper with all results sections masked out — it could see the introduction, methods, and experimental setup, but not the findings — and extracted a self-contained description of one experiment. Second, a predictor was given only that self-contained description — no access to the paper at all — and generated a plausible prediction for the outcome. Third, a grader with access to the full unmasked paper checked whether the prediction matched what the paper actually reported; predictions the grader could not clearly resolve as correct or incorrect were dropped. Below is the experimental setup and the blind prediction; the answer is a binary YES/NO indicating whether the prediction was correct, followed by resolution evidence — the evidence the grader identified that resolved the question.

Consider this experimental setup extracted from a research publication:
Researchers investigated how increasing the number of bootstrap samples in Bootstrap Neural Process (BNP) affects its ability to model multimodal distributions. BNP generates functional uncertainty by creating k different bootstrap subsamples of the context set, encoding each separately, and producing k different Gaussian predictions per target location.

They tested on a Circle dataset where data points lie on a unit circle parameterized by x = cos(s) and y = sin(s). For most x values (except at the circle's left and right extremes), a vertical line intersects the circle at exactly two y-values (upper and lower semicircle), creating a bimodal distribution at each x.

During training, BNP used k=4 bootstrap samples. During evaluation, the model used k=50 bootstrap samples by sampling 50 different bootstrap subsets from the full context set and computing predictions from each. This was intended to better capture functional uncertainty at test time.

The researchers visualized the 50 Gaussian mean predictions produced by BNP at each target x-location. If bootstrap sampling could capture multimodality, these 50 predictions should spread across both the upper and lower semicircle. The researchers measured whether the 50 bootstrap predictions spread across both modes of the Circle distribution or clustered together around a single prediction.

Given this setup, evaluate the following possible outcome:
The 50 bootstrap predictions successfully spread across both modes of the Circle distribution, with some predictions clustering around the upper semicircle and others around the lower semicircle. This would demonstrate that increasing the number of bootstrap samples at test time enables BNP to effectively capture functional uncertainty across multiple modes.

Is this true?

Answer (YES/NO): NO